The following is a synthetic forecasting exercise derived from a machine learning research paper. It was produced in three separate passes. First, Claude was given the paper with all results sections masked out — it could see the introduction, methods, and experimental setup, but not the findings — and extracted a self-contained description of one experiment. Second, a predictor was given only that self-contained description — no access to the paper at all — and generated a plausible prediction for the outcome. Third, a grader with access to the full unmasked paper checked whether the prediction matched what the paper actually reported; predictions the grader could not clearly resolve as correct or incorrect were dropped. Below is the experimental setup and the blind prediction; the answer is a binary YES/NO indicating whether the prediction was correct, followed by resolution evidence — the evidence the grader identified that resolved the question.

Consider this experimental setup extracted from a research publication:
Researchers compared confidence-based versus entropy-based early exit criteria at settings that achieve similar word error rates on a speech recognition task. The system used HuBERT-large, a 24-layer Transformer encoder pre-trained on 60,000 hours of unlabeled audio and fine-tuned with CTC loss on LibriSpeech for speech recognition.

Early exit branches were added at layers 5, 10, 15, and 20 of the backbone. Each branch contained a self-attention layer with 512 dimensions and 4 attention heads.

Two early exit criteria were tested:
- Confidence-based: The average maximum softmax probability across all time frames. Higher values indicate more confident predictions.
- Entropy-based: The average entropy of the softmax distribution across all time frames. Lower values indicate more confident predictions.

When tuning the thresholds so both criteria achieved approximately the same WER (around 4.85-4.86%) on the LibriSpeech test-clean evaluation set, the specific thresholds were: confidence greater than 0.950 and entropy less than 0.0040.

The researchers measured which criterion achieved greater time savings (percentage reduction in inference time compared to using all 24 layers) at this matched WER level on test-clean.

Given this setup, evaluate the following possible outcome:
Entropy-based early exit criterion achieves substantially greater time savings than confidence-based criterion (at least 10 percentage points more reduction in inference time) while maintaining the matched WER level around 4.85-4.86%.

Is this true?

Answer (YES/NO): NO